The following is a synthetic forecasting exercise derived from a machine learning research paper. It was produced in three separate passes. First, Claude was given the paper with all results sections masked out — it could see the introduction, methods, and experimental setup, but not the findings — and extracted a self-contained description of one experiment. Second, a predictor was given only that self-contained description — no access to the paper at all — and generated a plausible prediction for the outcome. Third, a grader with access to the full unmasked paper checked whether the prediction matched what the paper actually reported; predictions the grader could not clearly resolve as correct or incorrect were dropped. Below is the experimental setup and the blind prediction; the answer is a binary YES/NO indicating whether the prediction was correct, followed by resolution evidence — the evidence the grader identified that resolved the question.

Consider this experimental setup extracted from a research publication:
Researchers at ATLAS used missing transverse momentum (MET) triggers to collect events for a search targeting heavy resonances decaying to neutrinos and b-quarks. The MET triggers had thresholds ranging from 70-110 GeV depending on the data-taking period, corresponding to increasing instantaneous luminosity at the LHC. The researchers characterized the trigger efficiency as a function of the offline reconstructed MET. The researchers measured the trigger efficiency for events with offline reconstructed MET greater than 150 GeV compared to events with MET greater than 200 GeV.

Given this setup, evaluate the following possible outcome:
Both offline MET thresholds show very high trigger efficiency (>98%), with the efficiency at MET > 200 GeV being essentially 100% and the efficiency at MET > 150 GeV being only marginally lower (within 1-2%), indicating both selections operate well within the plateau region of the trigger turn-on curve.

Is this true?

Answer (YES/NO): NO